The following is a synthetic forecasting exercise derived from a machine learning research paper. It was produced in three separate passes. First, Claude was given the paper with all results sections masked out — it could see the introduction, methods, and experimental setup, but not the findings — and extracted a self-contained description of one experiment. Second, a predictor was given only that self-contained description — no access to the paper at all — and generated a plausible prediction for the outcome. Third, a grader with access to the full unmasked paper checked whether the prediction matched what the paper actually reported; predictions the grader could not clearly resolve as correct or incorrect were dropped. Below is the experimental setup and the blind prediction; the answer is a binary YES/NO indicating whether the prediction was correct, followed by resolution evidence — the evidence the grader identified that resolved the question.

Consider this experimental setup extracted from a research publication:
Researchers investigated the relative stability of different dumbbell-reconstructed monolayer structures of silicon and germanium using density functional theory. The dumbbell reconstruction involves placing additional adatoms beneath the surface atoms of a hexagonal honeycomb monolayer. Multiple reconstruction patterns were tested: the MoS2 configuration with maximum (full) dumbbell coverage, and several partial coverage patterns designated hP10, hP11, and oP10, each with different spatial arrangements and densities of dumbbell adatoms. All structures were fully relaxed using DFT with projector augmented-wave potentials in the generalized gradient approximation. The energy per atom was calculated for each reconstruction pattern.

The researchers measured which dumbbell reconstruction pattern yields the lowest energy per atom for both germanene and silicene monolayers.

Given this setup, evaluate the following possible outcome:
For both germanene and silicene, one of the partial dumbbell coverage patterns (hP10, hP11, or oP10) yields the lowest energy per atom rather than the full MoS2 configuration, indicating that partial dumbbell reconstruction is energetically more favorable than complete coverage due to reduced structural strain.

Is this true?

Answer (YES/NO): YES